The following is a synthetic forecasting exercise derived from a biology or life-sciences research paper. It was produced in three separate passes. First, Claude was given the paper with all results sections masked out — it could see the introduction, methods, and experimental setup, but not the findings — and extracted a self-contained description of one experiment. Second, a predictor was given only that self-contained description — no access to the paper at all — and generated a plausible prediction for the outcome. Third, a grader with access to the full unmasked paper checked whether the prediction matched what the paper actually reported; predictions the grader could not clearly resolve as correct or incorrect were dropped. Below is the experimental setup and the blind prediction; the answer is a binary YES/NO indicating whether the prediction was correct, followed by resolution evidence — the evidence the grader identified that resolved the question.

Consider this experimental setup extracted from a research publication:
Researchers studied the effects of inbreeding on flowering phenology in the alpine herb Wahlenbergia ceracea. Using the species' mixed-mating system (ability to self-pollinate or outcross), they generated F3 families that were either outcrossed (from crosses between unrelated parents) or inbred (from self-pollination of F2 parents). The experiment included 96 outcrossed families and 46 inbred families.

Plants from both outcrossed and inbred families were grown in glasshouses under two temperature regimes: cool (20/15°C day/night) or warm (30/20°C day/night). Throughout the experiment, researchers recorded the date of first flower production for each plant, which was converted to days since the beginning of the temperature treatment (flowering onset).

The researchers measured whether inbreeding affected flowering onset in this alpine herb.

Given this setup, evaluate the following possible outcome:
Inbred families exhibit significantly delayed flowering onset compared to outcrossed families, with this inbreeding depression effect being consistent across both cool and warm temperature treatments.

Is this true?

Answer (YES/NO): YES